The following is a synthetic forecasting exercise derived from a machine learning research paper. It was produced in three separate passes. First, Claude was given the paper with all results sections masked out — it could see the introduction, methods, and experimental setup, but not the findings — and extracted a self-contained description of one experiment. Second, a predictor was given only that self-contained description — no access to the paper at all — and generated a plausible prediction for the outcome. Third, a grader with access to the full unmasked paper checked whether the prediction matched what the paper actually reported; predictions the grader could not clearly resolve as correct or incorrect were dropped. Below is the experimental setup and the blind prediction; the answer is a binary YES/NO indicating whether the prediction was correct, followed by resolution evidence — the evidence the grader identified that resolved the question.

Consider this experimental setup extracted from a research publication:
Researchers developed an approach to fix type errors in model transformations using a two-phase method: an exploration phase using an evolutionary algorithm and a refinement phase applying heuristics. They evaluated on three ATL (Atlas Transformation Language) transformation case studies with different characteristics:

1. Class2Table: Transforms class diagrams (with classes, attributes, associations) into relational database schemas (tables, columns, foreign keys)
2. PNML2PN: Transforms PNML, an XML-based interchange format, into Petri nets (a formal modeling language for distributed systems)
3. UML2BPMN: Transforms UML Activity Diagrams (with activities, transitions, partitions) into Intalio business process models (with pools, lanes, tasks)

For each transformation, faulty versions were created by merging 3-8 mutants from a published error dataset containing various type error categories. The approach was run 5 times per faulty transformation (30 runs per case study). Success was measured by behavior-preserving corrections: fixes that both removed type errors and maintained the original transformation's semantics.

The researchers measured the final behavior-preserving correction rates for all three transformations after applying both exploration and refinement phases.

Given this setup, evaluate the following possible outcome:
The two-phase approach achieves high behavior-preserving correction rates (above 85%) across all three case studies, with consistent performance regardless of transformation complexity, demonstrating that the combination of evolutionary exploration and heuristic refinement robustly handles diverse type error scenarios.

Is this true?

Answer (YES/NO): NO